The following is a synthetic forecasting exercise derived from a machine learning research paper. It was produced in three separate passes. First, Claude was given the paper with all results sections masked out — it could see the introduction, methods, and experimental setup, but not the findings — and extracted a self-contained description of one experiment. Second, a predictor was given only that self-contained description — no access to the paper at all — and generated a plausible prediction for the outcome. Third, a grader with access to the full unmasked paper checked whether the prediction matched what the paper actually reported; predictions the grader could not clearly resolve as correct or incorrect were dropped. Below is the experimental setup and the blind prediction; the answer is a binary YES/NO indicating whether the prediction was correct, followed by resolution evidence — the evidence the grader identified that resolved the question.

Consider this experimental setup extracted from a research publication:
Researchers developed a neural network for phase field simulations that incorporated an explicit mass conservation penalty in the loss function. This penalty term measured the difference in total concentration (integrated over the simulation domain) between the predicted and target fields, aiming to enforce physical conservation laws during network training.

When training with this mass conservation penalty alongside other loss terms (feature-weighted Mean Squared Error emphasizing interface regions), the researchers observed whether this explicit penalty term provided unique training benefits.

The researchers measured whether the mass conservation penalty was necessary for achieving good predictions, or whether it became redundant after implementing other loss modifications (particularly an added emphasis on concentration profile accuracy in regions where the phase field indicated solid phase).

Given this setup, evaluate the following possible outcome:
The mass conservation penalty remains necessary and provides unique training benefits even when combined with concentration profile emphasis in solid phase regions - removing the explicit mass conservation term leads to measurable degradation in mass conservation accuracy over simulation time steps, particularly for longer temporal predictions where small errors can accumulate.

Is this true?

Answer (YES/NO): NO